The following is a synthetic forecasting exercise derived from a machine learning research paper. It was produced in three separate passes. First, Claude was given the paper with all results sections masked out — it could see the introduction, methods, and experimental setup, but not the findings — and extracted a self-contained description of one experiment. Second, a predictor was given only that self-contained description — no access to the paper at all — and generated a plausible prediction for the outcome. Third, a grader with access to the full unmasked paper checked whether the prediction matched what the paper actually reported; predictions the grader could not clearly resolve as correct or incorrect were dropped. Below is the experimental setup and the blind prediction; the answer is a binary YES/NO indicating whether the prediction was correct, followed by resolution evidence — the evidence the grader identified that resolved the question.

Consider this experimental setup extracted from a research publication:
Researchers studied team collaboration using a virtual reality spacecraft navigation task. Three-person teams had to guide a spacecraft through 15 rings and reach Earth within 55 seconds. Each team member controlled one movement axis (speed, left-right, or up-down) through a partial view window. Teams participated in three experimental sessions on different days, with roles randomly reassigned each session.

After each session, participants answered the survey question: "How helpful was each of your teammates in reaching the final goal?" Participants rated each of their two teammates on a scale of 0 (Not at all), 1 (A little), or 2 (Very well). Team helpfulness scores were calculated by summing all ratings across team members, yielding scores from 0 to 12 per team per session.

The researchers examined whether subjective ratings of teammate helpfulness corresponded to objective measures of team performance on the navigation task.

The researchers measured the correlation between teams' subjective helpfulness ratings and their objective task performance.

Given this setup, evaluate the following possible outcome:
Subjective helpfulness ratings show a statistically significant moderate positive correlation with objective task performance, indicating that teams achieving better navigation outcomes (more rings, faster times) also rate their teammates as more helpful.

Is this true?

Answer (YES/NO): NO